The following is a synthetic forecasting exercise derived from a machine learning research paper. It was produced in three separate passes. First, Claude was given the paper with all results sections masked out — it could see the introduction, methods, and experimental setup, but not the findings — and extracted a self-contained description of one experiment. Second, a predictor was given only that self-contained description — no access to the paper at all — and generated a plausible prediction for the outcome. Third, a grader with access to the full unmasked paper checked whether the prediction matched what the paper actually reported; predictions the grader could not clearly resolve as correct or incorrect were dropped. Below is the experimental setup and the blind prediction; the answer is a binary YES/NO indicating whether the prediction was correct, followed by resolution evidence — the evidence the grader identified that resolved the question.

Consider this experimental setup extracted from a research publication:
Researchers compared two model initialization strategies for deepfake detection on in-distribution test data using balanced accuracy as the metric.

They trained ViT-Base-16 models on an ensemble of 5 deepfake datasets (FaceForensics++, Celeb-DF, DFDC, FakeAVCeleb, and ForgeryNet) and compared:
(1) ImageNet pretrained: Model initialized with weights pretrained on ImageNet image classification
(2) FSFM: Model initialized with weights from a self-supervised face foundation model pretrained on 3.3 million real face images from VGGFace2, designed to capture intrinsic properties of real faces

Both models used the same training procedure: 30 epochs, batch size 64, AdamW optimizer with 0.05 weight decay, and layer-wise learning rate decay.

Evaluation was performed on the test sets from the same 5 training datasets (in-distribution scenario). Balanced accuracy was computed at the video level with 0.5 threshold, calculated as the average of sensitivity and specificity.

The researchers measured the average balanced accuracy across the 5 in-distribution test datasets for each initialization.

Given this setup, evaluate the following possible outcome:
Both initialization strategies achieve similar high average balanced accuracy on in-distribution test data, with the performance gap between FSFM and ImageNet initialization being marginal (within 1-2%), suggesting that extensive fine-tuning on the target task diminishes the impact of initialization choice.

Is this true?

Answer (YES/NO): YES